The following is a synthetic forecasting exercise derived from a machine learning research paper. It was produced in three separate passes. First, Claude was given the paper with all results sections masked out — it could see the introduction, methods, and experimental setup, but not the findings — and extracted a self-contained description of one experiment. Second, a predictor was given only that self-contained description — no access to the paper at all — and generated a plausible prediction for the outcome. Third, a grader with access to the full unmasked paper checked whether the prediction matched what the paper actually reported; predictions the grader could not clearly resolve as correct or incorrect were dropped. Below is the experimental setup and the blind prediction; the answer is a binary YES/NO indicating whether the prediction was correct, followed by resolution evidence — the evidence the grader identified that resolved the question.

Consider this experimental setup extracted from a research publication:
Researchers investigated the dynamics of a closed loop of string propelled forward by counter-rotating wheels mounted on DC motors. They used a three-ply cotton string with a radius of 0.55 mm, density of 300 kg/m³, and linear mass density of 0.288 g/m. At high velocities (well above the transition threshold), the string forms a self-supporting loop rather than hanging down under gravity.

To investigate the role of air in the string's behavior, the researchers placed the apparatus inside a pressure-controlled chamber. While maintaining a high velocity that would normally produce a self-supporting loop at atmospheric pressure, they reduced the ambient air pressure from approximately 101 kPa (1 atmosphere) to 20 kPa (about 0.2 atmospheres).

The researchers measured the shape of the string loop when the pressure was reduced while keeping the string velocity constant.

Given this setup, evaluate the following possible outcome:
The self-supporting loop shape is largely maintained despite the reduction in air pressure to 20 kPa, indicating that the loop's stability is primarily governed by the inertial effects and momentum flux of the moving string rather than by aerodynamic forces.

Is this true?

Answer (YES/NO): NO